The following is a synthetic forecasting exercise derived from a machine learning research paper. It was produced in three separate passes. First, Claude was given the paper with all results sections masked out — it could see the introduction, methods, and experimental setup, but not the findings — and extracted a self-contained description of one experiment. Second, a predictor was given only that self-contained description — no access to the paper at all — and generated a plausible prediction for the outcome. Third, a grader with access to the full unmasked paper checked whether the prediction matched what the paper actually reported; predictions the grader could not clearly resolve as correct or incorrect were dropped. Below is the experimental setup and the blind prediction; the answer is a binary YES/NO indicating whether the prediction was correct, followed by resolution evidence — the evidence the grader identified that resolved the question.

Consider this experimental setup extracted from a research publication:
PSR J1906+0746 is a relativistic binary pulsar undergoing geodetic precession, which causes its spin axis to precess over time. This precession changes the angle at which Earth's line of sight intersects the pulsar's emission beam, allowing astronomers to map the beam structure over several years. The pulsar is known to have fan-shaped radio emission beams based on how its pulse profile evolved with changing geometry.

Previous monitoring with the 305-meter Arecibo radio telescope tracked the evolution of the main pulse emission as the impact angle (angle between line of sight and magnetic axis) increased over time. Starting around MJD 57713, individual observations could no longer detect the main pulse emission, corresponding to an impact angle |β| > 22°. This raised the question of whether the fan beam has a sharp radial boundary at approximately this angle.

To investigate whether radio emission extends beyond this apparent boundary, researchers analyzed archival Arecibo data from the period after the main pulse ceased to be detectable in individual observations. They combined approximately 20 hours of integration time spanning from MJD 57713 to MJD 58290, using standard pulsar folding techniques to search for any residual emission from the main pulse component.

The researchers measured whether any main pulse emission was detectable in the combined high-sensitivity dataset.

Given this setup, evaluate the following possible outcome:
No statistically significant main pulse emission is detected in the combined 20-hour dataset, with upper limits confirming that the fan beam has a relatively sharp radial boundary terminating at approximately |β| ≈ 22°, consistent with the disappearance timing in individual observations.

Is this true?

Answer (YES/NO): NO